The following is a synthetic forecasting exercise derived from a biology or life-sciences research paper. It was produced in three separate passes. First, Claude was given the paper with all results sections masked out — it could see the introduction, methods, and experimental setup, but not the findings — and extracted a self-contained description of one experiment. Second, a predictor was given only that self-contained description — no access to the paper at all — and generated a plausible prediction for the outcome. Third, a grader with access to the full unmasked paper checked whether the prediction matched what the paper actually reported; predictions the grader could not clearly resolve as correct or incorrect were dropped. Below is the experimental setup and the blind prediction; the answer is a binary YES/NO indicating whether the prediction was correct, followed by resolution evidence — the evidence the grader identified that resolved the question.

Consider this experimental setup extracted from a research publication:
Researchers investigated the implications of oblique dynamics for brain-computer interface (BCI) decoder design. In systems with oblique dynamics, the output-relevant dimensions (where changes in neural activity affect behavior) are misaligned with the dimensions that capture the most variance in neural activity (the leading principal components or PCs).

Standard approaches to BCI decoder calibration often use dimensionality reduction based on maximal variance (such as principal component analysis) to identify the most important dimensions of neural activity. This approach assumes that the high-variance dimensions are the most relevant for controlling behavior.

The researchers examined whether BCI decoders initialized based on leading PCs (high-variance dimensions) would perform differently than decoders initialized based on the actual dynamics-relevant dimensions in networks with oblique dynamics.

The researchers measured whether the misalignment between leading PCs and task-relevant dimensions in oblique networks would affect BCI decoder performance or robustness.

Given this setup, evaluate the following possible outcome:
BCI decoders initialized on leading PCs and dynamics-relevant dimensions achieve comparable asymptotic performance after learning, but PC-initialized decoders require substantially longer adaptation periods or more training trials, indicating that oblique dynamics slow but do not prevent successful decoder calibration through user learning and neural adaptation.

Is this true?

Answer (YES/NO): NO